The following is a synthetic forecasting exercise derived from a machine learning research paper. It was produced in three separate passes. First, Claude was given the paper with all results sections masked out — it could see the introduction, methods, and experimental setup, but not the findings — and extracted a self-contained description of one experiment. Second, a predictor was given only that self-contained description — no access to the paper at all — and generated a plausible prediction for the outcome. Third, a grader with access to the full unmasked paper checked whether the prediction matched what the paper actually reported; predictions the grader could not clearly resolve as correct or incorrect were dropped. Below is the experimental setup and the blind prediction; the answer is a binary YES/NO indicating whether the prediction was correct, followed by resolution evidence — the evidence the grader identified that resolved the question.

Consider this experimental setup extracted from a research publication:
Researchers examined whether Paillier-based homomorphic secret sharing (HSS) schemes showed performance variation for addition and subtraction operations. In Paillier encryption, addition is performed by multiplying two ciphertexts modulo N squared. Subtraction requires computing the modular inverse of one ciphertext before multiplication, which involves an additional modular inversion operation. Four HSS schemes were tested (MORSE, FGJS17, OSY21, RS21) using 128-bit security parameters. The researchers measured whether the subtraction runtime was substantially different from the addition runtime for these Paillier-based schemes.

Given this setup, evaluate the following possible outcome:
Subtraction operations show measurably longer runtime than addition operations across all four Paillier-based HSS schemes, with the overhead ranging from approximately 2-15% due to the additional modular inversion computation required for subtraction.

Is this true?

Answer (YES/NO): NO